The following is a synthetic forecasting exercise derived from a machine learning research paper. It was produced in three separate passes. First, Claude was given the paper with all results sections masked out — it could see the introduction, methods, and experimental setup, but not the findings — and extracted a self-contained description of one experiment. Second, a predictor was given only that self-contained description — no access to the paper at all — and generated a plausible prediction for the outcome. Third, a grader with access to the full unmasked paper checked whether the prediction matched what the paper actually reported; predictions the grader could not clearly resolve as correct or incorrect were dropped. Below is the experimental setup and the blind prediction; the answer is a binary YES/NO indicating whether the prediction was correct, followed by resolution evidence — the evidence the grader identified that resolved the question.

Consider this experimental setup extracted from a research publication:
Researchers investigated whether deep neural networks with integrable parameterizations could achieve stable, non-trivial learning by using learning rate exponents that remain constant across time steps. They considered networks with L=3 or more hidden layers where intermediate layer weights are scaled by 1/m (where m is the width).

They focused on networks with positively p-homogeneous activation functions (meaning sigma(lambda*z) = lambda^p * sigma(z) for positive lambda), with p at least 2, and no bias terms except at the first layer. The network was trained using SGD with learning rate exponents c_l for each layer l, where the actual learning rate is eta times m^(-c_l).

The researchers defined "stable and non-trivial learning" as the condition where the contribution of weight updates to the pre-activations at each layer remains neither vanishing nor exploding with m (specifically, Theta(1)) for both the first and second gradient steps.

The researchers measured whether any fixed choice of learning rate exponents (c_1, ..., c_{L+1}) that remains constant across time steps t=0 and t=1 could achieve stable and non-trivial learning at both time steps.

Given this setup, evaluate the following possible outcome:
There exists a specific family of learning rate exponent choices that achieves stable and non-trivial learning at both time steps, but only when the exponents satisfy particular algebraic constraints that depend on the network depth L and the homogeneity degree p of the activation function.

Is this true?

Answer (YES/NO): NO